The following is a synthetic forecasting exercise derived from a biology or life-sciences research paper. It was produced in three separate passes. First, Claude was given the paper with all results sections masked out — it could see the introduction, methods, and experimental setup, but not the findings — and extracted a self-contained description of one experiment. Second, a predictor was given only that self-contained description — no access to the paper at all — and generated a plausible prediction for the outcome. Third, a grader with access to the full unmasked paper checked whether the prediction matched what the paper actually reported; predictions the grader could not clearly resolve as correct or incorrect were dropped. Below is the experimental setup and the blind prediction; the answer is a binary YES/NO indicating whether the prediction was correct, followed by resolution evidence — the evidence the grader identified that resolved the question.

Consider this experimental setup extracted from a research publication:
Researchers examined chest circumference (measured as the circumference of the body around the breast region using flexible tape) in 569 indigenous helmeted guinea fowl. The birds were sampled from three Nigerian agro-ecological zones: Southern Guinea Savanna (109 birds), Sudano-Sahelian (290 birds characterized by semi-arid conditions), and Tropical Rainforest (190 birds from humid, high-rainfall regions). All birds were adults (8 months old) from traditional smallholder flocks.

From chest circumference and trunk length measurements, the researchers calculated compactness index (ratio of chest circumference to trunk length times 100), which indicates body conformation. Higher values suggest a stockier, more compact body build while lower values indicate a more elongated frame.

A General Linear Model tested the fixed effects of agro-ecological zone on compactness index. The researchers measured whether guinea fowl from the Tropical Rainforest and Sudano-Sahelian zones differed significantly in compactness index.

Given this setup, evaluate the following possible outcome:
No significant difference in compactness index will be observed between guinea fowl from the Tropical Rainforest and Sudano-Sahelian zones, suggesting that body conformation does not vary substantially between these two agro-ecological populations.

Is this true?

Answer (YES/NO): YES